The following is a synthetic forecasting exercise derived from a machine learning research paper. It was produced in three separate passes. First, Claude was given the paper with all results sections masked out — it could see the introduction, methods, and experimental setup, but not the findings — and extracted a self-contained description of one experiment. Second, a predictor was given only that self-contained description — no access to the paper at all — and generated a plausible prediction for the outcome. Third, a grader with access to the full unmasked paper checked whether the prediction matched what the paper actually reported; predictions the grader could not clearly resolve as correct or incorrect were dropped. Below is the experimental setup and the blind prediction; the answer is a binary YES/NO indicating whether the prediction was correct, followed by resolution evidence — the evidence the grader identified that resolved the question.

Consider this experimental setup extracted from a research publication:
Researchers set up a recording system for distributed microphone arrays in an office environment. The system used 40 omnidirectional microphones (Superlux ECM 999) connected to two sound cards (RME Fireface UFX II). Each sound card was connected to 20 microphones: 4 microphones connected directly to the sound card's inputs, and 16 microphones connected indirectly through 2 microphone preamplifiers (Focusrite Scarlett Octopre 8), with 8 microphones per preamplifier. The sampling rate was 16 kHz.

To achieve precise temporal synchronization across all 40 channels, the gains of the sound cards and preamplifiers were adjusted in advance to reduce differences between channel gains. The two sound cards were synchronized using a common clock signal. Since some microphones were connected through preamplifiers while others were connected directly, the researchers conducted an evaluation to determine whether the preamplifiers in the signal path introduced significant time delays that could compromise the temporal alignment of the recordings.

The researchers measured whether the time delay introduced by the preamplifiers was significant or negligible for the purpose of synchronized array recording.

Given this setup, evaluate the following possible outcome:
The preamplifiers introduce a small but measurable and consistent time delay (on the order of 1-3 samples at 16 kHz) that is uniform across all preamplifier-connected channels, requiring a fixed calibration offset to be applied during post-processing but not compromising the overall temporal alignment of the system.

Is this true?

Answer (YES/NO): NO